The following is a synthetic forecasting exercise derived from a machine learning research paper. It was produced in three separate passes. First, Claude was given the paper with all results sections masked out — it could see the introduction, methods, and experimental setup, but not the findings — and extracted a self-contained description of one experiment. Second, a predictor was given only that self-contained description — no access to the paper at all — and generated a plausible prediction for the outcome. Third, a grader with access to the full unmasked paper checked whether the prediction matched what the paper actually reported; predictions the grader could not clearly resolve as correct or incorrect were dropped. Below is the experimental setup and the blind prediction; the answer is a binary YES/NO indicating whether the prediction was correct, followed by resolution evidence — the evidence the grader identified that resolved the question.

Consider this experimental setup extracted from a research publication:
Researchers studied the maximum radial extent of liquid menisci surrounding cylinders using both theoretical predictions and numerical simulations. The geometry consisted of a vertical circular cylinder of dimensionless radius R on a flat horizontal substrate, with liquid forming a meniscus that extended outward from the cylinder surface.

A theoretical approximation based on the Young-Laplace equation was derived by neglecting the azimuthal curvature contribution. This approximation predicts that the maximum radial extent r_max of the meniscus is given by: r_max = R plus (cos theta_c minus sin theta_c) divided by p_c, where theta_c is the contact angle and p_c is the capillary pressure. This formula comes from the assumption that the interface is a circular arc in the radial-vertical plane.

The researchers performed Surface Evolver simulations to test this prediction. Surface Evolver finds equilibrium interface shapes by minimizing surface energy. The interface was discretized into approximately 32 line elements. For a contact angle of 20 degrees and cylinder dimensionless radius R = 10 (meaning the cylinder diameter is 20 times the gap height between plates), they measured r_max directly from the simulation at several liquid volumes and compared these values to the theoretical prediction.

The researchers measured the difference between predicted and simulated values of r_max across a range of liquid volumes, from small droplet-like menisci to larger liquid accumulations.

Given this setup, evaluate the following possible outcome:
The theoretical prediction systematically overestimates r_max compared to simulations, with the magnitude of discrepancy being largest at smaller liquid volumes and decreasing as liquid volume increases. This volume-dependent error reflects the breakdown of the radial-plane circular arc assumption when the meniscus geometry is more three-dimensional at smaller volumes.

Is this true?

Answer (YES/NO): NO